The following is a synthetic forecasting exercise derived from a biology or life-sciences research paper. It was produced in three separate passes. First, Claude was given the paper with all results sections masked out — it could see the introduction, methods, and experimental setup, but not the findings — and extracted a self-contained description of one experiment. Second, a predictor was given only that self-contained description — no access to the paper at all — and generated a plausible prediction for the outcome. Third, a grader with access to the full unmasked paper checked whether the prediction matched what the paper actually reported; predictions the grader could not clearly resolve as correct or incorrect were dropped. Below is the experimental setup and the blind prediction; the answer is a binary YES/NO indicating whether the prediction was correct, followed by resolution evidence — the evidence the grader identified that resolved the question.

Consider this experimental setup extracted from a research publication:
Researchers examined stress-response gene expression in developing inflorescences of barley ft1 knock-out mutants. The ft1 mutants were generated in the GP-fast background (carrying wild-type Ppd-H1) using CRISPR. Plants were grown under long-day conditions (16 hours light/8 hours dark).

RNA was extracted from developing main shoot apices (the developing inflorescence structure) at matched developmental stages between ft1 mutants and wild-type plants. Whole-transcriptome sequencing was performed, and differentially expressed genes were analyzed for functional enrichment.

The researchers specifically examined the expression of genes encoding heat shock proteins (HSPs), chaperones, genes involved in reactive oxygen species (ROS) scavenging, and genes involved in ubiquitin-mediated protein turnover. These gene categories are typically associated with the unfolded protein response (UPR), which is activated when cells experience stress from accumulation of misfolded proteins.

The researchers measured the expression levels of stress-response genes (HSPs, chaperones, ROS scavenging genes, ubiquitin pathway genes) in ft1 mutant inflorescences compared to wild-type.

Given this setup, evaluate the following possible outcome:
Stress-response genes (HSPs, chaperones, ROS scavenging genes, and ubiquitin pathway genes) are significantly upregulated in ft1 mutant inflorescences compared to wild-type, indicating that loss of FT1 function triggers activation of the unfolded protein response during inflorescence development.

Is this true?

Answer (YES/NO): YES